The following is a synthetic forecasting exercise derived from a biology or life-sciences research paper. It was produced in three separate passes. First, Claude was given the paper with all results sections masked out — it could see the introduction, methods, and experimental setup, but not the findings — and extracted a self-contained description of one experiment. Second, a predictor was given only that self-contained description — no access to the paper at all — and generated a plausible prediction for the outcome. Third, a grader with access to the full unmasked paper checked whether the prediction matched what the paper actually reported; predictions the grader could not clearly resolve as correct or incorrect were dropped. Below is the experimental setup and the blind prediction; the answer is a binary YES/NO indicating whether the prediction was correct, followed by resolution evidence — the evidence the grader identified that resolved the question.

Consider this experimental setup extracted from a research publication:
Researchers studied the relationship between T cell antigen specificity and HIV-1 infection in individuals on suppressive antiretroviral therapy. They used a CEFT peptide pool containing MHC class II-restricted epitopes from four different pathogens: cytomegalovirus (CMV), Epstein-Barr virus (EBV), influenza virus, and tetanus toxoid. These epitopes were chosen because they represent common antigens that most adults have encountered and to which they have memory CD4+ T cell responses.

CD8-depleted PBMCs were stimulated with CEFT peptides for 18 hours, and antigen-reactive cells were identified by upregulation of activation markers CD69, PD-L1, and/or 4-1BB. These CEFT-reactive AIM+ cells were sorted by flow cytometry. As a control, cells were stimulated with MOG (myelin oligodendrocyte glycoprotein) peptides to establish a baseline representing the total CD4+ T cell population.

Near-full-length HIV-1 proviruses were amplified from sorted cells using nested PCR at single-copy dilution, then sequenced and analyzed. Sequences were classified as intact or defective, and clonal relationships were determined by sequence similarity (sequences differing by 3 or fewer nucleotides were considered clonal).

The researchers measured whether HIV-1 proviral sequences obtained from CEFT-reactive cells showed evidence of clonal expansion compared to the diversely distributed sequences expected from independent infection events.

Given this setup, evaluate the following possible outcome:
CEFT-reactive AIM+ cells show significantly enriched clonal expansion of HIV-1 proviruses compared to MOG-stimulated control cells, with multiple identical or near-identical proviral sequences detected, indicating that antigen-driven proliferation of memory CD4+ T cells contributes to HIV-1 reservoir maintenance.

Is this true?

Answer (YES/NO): YES